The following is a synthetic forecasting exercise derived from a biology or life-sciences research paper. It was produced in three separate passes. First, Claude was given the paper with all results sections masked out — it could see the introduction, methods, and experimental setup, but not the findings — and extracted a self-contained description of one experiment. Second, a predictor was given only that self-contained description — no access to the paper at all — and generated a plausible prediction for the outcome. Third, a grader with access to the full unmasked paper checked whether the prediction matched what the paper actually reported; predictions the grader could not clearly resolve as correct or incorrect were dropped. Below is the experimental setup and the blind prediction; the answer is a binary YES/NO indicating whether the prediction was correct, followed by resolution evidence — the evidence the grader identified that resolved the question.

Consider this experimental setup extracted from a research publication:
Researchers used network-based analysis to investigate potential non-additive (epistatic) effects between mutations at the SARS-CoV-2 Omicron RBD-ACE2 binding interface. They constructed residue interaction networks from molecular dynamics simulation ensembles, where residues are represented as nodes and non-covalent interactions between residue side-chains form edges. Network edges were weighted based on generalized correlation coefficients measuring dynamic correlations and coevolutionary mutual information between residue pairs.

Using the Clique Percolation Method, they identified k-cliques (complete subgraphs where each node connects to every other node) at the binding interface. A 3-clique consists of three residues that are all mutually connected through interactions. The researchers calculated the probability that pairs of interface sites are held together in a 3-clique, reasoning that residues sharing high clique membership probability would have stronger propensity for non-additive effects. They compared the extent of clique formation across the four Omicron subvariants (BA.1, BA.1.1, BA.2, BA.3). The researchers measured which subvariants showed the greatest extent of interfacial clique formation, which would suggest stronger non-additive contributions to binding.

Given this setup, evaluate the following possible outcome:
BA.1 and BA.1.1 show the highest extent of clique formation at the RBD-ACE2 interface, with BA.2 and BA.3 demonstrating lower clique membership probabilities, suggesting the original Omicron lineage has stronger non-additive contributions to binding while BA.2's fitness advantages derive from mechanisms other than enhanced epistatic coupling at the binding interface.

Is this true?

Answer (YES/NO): NO